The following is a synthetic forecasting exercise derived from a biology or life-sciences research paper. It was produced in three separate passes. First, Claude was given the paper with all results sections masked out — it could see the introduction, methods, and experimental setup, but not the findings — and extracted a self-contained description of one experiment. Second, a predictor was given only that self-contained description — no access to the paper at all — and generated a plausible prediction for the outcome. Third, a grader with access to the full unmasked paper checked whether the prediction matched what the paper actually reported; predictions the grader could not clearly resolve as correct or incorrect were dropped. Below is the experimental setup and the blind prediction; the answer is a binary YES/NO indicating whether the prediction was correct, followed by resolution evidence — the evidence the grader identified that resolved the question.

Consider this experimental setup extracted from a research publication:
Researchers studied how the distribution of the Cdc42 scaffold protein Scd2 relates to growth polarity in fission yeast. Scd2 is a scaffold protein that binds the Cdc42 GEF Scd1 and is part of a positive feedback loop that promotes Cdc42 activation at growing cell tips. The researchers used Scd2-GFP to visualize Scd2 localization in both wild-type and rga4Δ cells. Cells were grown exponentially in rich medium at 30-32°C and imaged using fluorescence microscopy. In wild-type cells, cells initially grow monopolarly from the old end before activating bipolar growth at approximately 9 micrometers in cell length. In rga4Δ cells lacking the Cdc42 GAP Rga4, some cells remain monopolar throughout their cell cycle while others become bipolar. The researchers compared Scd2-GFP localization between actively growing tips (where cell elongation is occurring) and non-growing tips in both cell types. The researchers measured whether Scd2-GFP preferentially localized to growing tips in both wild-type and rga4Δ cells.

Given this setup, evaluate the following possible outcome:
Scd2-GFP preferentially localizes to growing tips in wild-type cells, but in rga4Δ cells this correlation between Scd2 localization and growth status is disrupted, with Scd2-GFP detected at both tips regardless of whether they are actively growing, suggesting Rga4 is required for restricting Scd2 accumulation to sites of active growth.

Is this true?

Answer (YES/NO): NO